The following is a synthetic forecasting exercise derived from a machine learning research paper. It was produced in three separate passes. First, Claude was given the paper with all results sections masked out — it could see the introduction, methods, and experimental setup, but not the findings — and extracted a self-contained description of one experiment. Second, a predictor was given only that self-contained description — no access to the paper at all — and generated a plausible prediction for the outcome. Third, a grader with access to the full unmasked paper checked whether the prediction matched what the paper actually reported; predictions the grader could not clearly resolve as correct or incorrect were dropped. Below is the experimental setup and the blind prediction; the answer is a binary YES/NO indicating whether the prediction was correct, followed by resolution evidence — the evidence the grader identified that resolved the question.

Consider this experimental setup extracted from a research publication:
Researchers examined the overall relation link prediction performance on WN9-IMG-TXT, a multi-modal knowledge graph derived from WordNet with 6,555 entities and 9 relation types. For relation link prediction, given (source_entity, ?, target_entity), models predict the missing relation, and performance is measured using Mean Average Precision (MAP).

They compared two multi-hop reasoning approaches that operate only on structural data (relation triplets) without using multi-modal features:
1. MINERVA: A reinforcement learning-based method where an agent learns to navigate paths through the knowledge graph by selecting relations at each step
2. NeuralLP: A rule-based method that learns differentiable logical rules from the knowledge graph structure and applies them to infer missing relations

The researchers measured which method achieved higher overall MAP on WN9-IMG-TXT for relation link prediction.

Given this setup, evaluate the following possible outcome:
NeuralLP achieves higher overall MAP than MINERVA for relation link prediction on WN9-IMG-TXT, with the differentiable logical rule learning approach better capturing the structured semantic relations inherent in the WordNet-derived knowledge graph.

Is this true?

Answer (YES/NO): NO